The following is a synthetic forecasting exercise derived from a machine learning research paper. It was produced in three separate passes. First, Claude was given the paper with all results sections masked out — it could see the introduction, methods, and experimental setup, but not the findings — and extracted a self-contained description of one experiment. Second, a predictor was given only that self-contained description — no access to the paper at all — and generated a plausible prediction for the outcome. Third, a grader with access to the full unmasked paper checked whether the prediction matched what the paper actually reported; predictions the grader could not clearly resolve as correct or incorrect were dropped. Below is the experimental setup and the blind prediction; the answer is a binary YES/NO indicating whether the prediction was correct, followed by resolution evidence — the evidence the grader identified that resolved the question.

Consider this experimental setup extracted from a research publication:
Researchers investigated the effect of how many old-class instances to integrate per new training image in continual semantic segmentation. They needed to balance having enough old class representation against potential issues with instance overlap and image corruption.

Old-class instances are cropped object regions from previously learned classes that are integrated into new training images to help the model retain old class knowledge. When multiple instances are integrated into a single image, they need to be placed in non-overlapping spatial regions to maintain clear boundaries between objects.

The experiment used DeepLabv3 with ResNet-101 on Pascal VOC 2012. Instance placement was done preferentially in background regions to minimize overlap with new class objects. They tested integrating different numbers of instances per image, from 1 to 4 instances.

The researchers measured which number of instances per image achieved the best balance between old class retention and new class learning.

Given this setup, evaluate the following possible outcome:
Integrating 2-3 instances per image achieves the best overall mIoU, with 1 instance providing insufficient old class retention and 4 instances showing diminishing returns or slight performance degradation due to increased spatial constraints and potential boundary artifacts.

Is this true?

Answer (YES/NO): NO